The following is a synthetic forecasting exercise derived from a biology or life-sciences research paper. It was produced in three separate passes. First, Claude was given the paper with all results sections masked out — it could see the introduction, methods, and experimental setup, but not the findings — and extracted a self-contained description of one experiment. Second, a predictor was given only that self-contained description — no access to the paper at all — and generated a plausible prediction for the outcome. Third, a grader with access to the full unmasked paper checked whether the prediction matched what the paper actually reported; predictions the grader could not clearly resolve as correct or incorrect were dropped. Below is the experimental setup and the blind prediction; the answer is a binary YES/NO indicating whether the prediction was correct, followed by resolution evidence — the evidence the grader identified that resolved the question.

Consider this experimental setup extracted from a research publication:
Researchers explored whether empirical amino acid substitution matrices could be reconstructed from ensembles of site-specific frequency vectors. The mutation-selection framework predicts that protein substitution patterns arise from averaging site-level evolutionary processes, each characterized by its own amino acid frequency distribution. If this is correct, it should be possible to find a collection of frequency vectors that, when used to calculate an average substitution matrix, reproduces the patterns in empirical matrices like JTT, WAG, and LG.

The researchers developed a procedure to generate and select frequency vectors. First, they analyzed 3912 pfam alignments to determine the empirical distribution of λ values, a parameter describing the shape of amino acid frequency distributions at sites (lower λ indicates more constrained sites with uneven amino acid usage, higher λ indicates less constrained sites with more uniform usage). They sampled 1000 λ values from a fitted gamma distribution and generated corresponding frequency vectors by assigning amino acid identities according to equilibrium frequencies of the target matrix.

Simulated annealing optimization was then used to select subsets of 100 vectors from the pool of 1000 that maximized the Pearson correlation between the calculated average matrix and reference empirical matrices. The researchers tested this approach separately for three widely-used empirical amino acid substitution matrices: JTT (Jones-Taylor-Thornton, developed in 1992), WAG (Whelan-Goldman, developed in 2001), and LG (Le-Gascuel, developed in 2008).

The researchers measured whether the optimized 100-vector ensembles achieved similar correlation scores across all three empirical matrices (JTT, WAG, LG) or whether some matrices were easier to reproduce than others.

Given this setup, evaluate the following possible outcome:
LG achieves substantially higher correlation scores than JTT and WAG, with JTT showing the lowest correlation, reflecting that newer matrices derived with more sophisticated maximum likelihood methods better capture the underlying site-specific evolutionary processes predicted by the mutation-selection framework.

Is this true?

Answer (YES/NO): NO